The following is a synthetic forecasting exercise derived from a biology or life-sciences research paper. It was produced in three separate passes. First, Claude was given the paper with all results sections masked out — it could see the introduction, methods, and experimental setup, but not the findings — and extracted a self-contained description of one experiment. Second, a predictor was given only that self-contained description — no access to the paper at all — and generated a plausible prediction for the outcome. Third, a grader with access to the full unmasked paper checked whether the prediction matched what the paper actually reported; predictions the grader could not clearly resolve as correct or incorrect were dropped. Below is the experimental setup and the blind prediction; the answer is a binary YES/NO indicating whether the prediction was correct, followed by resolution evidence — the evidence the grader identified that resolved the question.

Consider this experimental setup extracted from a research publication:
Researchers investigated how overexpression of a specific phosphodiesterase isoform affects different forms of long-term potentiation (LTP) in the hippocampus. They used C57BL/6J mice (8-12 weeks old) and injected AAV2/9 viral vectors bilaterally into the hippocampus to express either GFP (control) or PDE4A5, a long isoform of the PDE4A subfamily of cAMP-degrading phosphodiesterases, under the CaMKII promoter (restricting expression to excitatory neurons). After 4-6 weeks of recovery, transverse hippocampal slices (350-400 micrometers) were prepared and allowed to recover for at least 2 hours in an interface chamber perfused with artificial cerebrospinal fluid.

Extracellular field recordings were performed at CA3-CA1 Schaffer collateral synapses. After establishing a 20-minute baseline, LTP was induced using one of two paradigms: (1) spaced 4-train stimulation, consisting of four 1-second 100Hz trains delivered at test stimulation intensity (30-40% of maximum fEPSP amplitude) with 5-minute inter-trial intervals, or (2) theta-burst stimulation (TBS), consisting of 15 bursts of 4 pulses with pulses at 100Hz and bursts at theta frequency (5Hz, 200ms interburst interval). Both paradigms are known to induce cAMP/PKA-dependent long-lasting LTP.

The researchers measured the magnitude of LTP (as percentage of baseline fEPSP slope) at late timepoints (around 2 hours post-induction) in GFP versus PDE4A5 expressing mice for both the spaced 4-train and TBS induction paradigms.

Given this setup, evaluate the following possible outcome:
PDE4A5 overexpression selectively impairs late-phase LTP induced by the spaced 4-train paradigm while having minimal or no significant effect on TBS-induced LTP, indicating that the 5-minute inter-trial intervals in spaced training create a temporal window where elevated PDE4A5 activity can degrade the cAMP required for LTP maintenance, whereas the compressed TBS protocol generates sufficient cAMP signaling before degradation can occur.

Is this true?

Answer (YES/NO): NO